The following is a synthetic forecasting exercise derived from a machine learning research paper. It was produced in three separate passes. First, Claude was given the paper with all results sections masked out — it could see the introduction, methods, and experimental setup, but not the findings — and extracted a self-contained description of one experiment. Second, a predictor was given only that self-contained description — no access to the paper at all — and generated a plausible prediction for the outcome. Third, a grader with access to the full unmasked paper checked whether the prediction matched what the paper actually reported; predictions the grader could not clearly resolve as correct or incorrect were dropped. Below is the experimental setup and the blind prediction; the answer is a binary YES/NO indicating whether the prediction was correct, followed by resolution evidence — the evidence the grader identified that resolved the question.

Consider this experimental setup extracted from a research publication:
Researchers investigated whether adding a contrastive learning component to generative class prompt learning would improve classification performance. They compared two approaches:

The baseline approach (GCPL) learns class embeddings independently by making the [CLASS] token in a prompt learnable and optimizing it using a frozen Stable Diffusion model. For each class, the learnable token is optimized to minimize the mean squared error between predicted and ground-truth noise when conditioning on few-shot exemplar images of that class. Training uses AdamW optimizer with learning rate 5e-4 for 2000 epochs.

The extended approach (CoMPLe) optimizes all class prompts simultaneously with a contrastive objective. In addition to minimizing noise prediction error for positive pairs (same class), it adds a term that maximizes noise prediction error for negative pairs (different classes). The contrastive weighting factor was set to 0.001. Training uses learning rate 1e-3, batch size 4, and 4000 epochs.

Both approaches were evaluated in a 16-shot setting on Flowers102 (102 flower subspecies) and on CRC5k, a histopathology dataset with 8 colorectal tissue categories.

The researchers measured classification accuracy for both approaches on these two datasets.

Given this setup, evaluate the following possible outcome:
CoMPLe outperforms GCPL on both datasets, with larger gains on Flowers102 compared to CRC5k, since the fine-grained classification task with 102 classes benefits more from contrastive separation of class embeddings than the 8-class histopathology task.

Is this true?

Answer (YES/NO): NO